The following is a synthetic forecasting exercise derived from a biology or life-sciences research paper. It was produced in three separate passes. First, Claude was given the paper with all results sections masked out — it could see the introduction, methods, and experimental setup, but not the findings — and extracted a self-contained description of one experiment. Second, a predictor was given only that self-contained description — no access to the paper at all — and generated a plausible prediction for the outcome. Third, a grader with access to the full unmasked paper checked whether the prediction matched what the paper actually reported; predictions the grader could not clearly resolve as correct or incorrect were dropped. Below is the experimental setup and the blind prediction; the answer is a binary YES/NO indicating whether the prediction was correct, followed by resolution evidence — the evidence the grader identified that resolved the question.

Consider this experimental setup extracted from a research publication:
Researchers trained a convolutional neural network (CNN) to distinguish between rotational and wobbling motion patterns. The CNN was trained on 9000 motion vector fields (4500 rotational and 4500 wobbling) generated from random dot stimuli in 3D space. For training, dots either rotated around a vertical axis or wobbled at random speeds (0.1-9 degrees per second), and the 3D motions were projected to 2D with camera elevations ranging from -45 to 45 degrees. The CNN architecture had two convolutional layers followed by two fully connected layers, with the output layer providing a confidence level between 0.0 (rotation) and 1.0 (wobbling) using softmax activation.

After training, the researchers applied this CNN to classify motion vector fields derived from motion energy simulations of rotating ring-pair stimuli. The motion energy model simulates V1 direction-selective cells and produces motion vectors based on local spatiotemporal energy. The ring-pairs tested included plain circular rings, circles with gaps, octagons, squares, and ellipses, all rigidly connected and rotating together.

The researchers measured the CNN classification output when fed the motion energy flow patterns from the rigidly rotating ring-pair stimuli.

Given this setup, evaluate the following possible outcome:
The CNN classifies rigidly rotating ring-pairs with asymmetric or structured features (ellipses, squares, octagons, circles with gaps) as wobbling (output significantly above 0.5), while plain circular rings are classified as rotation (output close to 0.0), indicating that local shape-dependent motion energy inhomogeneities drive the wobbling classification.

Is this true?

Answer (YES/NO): NO